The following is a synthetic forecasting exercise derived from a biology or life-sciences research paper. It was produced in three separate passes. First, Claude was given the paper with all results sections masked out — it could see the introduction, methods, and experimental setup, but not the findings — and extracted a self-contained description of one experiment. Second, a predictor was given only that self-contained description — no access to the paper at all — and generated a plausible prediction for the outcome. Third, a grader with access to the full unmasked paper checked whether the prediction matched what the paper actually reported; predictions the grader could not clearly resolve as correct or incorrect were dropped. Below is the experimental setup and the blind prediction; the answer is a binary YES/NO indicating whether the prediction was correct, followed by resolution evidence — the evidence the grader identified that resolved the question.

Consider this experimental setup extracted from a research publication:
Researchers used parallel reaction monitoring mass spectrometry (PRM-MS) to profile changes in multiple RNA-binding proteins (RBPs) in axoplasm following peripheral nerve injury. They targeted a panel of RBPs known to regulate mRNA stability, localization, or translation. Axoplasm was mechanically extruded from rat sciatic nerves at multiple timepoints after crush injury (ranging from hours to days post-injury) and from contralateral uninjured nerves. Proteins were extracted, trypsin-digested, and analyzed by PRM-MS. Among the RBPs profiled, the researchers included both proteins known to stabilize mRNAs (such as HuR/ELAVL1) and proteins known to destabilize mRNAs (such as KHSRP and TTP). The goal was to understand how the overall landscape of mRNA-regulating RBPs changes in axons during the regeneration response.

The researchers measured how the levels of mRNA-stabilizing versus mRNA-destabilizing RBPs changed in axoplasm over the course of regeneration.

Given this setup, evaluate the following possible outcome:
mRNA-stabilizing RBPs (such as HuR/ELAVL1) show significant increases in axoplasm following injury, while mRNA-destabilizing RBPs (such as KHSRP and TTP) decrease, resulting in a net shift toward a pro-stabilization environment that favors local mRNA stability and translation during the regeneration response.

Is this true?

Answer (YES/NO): NO